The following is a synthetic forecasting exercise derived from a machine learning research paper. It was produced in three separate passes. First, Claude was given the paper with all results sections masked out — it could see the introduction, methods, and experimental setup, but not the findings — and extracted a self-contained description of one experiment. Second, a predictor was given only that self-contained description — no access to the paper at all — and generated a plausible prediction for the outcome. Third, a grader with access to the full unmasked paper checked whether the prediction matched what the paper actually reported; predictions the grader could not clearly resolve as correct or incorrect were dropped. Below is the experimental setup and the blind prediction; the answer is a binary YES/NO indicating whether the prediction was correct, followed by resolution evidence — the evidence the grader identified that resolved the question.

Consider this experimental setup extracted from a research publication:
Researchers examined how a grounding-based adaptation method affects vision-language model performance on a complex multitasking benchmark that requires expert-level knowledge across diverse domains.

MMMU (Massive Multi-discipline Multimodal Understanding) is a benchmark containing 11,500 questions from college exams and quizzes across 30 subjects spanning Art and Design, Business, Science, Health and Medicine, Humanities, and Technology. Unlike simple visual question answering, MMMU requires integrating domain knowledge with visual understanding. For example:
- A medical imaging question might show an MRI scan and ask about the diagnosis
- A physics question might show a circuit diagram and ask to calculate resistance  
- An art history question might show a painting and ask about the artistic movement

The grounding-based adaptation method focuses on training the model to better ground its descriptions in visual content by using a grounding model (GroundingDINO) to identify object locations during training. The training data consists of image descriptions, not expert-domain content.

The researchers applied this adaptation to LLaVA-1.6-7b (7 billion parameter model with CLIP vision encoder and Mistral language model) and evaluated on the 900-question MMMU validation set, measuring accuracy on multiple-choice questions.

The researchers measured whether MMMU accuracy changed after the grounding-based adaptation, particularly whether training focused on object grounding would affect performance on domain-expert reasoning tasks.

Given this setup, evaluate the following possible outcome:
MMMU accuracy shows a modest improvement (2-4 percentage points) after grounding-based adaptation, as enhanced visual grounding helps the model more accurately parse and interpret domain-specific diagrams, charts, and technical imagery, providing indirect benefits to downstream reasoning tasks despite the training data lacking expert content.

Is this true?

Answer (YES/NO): YES